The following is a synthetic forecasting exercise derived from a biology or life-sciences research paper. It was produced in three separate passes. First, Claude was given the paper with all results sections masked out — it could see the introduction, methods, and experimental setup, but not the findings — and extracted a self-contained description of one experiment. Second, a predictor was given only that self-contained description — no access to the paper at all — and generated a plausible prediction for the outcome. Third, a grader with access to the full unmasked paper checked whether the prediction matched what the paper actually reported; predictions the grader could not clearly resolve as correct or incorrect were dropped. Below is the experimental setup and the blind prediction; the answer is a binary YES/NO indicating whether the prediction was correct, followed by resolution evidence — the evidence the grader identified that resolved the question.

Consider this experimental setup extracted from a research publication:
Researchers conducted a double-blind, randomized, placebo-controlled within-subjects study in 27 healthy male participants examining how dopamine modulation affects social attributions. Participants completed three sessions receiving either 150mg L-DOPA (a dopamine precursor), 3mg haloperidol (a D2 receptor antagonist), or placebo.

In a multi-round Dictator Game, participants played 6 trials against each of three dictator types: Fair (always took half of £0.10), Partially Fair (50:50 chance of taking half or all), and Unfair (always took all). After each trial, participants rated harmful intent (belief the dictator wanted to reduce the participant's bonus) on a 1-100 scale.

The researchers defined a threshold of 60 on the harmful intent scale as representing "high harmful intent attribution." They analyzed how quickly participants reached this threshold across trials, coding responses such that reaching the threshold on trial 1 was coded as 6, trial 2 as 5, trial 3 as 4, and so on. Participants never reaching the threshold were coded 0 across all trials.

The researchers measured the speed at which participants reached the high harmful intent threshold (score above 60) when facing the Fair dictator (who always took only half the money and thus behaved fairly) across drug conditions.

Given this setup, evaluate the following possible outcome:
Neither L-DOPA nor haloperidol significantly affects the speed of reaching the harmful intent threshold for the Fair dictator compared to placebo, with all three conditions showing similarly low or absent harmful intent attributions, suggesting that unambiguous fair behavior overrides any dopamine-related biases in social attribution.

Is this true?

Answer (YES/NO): YES